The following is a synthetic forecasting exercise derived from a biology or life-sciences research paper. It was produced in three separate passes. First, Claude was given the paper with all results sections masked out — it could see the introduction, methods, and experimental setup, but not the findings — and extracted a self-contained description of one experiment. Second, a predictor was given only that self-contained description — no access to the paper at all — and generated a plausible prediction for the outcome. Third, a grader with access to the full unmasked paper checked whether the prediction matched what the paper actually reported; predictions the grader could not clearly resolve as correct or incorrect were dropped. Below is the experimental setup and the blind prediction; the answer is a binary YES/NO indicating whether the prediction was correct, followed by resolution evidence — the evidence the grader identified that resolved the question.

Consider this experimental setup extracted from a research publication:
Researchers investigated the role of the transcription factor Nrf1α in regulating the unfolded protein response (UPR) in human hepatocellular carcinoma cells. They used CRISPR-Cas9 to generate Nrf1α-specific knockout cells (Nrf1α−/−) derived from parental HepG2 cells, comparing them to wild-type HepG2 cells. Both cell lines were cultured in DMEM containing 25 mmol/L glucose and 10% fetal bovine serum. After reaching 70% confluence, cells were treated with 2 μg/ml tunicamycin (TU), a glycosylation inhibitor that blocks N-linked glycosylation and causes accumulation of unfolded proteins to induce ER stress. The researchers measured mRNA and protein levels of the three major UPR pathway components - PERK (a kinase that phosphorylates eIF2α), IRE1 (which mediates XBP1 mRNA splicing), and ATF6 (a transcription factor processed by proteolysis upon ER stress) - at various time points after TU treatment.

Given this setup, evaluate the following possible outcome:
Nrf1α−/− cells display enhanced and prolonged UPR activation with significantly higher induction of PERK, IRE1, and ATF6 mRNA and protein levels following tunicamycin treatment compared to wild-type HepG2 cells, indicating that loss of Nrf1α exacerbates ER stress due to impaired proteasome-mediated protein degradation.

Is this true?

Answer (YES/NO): NO